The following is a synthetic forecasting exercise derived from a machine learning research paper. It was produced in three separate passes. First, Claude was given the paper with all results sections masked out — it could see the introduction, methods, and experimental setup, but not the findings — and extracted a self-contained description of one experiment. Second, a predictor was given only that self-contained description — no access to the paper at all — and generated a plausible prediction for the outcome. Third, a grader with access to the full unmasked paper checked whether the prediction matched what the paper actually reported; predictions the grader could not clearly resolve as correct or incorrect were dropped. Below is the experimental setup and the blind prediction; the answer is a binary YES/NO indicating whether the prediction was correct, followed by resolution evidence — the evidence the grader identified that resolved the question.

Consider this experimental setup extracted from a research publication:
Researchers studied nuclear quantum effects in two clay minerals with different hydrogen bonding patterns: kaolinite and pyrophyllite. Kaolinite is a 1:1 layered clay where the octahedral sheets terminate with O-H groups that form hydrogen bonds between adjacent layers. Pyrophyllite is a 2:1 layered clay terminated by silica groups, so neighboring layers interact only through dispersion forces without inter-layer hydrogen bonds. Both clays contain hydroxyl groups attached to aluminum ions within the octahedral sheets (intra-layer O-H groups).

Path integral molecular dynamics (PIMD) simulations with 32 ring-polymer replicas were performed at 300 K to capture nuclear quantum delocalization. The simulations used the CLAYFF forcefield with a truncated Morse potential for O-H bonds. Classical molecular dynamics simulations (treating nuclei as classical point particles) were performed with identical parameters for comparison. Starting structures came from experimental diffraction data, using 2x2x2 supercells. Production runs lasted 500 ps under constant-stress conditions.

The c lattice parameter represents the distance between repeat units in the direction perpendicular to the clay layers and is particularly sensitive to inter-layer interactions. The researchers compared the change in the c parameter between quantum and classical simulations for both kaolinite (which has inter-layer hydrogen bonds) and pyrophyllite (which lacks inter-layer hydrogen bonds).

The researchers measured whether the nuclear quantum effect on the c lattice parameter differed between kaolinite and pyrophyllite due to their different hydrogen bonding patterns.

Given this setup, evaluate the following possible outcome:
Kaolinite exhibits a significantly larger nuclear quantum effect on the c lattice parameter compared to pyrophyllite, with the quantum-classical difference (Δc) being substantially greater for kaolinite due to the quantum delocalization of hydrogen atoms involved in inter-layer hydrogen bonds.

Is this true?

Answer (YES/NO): NO